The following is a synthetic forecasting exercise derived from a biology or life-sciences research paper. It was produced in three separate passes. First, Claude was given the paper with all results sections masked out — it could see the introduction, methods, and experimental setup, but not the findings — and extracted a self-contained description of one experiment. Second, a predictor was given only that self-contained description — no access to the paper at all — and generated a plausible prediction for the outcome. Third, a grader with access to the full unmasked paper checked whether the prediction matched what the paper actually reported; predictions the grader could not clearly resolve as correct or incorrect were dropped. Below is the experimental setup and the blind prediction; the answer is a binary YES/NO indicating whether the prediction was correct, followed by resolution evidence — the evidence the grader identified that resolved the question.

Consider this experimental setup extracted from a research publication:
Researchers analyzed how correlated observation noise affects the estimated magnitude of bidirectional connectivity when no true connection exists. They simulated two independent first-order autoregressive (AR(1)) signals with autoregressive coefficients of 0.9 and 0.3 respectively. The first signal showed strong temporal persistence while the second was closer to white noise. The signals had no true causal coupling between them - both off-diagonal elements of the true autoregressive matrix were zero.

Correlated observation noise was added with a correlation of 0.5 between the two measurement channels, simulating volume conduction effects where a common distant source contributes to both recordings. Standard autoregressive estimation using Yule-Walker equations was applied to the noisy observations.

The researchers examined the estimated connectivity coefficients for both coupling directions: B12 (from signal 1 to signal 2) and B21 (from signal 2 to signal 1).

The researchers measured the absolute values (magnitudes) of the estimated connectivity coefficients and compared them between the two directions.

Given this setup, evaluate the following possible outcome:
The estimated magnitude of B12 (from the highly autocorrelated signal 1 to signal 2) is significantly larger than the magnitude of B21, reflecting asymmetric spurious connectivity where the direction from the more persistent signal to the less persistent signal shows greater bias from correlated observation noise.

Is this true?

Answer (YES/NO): YES